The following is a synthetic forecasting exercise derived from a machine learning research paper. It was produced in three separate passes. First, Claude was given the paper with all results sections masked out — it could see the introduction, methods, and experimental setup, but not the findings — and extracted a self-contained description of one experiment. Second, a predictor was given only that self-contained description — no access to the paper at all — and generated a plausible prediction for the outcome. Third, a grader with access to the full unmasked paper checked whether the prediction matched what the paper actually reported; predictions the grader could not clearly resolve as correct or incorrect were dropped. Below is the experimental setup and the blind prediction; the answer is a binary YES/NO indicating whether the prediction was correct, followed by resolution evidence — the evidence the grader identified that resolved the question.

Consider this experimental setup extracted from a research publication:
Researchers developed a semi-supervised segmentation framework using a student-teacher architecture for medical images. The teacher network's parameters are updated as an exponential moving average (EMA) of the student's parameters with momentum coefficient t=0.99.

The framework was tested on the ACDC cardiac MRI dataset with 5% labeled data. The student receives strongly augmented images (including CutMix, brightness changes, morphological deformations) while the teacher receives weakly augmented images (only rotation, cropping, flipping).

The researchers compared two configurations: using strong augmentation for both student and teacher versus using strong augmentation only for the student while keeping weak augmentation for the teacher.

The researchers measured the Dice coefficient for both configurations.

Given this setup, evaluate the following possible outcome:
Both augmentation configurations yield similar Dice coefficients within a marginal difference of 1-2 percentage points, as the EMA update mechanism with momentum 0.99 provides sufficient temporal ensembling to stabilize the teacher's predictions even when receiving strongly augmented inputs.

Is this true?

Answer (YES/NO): YES